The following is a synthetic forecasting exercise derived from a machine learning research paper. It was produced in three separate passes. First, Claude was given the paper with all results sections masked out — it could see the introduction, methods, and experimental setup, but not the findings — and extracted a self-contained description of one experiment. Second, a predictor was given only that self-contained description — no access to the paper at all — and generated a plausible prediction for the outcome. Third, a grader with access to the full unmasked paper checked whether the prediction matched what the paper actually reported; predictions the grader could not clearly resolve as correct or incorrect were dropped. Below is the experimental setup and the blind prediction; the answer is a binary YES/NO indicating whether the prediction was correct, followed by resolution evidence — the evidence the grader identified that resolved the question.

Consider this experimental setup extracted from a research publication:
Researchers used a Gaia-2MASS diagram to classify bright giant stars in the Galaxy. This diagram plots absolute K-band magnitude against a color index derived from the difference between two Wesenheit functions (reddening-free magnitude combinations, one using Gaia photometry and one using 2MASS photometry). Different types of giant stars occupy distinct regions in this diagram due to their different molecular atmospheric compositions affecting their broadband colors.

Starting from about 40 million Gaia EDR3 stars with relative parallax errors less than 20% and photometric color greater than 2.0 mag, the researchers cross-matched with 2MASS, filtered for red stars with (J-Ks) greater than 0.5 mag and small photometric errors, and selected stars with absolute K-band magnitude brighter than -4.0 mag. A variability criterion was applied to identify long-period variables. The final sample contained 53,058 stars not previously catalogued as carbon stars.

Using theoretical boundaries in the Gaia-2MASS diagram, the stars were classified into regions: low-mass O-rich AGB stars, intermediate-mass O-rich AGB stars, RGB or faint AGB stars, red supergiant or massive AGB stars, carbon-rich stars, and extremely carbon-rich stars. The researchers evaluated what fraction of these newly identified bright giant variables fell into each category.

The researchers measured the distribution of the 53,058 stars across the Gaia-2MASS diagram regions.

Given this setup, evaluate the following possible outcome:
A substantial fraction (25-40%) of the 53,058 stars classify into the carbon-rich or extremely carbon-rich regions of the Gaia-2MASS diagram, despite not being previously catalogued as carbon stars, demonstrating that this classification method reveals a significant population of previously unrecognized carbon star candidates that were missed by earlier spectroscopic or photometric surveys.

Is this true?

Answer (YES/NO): NO